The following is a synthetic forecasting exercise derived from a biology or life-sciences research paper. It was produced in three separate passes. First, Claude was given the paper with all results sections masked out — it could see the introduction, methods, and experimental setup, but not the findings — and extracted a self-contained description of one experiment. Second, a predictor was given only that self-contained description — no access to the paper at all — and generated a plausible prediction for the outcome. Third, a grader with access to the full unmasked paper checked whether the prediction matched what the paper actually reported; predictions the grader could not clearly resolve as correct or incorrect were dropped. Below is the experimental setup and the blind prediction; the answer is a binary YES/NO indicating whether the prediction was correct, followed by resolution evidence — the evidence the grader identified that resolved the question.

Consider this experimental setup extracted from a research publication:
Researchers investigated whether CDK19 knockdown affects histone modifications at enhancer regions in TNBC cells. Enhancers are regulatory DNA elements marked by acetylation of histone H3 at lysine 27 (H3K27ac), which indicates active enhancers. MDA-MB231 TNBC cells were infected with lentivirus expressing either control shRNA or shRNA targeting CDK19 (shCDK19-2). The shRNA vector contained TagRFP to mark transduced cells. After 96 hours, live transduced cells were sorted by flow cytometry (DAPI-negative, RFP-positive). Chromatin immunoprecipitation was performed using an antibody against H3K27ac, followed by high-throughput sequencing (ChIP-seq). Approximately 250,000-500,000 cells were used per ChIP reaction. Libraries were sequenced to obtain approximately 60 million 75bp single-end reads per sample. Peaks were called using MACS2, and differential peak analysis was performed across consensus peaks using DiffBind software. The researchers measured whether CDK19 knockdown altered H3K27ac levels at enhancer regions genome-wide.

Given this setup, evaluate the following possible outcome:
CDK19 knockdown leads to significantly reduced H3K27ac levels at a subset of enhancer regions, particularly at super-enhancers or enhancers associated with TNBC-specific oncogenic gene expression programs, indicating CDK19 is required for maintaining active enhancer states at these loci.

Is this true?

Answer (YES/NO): NO